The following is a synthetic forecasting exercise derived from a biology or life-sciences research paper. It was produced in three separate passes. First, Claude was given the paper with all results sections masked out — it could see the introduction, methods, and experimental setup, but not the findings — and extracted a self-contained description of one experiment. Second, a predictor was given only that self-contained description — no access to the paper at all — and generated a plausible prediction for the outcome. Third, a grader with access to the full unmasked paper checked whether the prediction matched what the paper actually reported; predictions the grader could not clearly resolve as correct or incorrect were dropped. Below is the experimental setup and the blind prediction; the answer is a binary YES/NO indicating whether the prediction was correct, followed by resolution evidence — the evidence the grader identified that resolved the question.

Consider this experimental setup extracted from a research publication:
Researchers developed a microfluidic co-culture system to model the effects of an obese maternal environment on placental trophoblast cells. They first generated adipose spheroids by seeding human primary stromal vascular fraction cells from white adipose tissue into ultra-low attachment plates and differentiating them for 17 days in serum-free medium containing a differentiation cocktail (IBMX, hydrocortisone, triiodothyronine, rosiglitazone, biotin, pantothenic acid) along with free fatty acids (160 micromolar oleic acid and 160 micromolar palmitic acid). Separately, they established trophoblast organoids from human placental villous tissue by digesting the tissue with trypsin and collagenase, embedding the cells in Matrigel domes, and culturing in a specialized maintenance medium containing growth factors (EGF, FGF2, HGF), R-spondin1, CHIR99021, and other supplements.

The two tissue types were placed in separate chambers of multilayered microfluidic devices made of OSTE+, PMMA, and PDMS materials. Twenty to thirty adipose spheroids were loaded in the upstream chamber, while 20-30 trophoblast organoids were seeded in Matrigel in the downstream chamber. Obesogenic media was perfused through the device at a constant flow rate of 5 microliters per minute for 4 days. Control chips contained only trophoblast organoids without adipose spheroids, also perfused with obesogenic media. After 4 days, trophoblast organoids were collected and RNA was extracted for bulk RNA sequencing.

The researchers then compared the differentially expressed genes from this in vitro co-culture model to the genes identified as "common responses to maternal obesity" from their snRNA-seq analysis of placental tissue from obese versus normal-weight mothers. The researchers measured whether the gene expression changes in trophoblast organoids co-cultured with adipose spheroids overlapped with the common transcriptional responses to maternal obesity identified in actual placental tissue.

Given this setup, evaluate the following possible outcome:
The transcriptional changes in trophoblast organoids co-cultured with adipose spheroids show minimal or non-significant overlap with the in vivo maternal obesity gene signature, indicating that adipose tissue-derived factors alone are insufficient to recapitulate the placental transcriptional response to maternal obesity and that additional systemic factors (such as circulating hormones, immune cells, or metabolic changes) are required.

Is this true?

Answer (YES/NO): NO